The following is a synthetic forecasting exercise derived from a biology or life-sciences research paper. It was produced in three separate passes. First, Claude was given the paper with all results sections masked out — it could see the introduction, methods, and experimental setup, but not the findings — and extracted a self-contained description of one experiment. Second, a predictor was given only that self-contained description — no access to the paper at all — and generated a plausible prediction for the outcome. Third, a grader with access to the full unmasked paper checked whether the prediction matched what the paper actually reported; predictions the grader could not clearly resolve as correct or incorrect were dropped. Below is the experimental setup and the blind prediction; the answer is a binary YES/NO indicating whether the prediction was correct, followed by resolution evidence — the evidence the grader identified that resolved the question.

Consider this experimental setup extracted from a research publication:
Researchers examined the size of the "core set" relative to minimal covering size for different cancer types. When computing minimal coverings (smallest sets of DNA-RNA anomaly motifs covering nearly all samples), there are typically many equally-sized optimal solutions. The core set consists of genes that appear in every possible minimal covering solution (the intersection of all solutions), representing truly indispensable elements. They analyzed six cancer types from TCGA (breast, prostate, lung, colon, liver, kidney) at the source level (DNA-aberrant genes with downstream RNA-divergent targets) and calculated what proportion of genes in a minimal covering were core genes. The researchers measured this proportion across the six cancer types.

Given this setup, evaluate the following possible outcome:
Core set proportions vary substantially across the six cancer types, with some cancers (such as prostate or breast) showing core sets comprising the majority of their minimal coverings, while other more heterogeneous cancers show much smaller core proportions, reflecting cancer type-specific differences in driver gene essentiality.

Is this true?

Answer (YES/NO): NO